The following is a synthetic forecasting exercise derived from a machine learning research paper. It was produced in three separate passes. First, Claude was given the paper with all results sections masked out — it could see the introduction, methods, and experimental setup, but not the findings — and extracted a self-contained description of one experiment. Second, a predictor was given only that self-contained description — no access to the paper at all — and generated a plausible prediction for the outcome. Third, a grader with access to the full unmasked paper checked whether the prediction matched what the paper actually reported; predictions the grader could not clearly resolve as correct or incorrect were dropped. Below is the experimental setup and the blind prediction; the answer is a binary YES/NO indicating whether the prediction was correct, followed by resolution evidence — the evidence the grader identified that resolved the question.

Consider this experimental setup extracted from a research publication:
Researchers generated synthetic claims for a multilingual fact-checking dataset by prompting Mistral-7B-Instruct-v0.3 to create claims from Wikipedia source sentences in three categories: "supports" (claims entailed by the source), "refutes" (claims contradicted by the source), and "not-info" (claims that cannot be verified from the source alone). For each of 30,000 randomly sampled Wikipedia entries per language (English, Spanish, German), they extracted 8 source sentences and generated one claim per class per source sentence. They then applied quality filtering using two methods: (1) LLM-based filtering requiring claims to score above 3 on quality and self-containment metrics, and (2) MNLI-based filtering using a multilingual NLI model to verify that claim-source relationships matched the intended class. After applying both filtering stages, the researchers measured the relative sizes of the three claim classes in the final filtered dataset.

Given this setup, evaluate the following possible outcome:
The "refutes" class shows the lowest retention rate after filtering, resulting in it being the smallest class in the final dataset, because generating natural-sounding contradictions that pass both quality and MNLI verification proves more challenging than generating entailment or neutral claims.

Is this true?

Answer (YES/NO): YES